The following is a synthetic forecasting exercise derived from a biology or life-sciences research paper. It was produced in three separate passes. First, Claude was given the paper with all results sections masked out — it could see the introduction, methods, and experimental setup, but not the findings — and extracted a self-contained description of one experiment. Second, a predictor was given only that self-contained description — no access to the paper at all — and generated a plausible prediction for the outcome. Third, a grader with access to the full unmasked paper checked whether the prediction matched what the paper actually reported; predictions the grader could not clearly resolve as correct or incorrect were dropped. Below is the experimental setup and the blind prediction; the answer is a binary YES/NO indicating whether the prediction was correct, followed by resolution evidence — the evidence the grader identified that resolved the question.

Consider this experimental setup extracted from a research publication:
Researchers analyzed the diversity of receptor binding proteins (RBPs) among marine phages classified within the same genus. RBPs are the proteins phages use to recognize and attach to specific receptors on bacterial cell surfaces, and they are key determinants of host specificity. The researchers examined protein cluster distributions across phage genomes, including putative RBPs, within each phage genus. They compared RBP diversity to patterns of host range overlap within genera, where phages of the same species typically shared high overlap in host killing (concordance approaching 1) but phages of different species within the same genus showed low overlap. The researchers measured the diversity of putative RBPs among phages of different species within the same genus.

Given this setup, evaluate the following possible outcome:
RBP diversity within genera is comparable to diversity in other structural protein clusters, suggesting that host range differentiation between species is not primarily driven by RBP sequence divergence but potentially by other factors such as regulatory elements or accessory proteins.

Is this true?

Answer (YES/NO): NO